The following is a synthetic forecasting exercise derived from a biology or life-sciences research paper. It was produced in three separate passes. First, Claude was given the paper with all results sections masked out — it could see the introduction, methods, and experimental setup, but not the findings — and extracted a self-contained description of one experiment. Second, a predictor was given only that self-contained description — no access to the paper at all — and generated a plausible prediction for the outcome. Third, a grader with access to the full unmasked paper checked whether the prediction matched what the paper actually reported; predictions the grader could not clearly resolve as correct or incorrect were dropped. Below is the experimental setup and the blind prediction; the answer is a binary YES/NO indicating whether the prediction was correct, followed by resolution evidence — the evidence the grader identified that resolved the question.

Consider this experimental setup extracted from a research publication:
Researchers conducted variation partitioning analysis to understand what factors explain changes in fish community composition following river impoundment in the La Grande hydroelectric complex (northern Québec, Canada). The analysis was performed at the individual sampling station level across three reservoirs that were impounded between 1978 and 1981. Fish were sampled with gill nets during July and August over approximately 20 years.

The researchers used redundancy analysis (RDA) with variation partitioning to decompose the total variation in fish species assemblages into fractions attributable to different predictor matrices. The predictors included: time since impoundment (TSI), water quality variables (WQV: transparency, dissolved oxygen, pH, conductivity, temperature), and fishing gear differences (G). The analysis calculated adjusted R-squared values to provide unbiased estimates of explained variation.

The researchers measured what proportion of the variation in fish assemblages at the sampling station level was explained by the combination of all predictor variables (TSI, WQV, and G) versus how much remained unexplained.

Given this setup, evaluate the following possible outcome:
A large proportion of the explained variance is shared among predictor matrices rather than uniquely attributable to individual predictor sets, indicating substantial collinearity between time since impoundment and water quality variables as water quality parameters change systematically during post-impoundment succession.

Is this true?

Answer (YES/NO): YES